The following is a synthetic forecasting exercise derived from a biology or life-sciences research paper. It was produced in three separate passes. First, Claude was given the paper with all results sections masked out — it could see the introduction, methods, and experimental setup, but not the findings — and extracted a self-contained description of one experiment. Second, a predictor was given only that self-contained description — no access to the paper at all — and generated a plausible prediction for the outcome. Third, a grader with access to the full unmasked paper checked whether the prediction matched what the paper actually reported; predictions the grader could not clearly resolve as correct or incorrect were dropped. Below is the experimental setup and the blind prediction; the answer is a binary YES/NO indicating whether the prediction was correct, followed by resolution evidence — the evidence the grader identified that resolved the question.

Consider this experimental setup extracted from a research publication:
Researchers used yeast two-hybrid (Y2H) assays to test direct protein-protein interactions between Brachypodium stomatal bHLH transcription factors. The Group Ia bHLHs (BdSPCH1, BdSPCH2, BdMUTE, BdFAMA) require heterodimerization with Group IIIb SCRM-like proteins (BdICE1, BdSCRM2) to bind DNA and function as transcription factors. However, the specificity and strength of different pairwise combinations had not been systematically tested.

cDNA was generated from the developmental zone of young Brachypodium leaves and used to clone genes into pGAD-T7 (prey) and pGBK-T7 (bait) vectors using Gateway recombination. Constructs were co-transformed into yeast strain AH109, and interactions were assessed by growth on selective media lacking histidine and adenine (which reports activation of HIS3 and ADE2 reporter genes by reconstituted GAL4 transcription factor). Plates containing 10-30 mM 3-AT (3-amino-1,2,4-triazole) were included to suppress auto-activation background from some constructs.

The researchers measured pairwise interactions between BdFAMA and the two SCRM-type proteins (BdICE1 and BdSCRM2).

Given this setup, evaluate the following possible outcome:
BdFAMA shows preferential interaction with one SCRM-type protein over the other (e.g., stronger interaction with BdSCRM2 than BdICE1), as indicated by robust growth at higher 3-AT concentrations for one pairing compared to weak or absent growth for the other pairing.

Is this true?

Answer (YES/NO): NO